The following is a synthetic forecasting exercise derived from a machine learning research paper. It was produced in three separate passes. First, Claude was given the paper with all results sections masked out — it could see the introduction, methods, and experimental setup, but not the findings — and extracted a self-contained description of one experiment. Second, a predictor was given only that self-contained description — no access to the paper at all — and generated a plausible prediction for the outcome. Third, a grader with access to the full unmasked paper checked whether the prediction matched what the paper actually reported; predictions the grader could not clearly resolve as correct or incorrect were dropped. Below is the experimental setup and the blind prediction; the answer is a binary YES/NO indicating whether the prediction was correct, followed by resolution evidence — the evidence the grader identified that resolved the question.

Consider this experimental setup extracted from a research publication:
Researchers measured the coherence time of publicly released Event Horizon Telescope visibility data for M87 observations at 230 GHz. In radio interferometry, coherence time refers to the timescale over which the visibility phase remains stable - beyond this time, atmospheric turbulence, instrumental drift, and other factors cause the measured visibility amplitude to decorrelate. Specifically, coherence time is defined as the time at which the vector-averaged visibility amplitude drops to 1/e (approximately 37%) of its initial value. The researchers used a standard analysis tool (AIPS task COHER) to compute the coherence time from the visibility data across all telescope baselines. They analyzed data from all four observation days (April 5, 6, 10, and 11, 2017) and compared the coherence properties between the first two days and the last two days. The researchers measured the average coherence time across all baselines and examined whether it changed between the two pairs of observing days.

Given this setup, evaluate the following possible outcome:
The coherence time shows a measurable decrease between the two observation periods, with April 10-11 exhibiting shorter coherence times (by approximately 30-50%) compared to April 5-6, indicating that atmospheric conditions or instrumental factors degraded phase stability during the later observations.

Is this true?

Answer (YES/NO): YES